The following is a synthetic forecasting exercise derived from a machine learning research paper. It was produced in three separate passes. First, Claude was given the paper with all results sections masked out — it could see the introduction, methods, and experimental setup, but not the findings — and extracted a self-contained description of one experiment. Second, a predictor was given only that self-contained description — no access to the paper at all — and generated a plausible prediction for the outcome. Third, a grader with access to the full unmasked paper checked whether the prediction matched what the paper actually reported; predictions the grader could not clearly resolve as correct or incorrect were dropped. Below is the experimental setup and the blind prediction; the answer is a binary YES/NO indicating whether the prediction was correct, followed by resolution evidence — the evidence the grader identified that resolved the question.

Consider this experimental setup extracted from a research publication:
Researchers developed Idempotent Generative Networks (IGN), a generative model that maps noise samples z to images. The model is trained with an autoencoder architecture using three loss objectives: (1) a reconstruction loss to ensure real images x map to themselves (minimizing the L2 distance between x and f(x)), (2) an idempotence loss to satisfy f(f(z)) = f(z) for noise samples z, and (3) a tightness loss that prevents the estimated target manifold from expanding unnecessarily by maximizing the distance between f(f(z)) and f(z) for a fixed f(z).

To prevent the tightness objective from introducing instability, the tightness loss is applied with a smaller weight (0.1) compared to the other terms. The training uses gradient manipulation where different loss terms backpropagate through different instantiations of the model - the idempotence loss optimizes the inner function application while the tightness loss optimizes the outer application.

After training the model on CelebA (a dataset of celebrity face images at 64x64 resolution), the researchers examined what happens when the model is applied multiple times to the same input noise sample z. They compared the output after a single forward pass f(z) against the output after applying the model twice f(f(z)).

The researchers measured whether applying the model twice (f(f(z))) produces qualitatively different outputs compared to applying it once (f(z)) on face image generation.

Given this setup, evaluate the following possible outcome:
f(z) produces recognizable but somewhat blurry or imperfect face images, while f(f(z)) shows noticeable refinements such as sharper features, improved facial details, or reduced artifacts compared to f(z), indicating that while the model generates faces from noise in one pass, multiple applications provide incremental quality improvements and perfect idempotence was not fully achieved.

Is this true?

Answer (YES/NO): YES